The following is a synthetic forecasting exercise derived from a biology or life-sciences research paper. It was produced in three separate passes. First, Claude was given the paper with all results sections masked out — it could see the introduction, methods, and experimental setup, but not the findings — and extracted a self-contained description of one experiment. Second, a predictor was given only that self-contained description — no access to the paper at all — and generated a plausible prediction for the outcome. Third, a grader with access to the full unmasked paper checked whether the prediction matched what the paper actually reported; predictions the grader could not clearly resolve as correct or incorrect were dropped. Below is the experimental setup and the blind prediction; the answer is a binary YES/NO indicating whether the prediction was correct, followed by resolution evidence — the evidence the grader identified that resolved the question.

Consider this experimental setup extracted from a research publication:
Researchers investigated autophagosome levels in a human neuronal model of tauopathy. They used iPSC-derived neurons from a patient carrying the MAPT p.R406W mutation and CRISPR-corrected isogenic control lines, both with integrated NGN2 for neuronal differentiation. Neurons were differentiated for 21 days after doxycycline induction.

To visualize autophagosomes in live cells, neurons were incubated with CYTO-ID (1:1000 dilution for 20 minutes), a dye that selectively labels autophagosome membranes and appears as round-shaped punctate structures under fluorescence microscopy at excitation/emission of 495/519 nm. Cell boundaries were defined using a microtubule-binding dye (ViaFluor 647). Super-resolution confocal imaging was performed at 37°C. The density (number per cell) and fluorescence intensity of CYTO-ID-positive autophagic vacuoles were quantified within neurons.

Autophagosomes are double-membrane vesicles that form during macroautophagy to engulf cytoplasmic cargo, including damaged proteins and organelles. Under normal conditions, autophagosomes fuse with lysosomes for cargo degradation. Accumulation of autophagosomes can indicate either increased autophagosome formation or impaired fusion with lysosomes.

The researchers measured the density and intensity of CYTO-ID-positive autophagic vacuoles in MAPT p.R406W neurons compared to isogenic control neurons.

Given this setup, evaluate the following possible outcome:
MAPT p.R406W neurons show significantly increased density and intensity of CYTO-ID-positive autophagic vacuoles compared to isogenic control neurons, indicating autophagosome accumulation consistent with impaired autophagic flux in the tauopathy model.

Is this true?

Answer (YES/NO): NO